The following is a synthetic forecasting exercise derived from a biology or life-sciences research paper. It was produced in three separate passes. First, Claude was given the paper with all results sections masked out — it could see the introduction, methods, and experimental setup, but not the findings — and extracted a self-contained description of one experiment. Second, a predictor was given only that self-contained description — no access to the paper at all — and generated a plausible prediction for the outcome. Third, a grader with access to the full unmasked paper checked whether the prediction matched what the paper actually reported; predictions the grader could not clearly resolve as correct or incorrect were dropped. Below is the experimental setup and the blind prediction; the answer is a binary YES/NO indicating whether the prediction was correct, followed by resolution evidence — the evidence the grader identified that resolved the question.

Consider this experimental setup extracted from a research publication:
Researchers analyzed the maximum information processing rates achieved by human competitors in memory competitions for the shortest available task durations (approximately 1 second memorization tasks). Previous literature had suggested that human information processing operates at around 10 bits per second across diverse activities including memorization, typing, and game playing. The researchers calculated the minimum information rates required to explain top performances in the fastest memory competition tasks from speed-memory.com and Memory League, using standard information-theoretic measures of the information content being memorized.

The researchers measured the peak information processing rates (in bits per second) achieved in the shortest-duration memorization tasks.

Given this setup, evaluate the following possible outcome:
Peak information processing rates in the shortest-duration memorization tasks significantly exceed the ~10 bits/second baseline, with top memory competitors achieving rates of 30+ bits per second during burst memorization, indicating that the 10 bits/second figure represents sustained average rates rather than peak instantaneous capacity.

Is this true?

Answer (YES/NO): YES